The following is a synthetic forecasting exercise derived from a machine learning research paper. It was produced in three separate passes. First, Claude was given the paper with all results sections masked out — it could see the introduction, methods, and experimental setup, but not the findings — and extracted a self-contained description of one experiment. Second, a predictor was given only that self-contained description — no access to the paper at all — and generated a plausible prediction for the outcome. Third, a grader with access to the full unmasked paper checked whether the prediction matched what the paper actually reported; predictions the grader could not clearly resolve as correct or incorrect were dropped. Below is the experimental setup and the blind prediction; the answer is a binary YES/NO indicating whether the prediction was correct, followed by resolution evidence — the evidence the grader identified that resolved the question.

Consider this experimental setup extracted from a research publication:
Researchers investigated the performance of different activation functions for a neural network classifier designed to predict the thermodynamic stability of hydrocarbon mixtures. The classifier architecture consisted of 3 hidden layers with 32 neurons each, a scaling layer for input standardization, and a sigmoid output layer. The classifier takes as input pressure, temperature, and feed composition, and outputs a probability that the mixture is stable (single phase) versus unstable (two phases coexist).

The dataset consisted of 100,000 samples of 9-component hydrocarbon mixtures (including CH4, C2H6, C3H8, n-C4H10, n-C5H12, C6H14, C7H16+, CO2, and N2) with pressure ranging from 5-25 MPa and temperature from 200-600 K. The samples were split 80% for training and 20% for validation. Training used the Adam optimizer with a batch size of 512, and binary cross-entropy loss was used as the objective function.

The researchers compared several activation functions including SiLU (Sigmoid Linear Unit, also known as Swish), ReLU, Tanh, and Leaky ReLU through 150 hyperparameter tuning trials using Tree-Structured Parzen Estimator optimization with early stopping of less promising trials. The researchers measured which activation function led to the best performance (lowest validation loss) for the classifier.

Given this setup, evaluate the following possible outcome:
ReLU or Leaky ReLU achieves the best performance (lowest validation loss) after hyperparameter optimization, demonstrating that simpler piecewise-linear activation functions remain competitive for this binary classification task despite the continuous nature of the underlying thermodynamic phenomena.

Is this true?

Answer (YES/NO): NO